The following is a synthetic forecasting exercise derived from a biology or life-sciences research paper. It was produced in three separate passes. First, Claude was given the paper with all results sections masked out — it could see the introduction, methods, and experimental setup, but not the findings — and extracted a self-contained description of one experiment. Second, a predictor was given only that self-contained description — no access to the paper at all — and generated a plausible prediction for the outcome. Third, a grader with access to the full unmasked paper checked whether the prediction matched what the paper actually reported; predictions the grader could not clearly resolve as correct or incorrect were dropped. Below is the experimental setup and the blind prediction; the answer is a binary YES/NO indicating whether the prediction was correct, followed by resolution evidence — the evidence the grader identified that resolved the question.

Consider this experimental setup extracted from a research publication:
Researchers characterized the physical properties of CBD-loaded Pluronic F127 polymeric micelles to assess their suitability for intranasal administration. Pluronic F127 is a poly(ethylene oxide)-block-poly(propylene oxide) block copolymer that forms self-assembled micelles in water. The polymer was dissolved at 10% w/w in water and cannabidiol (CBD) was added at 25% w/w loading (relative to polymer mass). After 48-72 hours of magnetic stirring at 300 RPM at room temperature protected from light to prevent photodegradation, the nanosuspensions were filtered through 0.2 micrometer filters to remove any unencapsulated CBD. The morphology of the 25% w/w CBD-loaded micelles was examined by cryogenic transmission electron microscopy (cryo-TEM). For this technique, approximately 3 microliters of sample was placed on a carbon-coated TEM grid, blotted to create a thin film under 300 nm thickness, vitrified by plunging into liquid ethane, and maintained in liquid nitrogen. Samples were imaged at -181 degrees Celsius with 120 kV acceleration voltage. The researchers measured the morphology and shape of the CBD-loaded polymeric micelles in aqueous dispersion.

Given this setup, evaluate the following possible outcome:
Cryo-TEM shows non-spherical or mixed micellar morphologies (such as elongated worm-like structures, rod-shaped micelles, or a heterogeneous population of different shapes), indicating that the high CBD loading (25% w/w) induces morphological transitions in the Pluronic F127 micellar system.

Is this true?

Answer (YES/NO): NO